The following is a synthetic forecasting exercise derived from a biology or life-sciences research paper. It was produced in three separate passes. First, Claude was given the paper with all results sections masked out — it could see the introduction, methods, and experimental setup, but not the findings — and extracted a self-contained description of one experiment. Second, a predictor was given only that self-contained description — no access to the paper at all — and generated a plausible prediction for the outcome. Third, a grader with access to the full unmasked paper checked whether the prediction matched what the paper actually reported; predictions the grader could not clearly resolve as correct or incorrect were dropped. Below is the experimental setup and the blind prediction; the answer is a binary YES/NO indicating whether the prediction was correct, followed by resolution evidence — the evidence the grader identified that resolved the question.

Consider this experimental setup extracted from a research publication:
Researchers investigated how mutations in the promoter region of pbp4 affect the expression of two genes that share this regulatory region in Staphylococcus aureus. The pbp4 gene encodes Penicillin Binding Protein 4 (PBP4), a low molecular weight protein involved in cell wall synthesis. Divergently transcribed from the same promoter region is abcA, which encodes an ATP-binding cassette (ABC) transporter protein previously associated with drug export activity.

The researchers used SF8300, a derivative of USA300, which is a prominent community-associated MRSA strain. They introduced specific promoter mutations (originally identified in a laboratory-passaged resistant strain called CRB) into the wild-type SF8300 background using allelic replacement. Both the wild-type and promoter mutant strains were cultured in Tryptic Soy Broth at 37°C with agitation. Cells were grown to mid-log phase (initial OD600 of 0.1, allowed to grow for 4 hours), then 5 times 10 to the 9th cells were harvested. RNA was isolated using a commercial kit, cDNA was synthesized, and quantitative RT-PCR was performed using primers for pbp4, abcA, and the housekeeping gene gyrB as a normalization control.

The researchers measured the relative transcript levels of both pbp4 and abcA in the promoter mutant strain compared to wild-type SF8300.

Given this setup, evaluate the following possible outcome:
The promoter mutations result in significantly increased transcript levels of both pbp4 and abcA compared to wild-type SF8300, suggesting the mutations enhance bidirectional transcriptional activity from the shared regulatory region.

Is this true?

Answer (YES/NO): NO